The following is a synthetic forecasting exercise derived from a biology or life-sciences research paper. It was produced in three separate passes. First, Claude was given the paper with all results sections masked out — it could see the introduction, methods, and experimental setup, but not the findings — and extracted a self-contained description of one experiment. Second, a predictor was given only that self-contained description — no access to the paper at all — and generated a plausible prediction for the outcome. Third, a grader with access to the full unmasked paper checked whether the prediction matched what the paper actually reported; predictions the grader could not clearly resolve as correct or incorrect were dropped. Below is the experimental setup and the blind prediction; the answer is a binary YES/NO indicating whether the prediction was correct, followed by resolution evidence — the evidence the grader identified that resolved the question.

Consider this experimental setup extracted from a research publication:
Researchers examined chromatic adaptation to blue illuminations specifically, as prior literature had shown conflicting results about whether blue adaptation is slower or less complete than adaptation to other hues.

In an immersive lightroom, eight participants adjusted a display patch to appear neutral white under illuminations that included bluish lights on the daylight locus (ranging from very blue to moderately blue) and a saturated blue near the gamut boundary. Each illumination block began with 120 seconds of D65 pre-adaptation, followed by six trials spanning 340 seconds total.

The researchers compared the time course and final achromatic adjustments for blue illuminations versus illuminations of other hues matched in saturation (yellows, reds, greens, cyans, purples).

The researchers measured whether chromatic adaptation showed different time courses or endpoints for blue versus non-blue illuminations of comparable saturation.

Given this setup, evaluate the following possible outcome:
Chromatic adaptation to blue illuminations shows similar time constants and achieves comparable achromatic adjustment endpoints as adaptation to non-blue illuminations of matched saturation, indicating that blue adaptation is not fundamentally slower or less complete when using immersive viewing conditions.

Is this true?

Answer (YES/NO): NO